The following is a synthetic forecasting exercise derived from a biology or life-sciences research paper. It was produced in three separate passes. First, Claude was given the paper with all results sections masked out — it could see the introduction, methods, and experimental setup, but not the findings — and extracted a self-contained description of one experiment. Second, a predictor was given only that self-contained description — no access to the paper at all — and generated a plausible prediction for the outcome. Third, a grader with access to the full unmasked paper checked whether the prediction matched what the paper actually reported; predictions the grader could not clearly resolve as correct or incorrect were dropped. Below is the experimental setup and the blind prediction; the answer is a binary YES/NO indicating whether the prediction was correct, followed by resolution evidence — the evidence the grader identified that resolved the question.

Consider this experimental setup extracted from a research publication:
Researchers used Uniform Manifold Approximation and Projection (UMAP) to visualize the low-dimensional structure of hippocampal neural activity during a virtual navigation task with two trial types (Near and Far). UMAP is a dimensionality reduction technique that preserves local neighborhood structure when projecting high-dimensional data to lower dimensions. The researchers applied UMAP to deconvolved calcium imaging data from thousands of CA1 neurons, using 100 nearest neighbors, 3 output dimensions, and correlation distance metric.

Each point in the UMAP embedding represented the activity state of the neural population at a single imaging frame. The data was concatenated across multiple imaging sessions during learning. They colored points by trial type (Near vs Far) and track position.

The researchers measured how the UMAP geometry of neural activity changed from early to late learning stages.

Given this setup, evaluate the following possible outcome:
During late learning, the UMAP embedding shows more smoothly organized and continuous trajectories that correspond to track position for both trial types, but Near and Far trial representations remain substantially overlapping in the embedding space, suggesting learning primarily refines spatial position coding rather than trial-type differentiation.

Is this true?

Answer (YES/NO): NO